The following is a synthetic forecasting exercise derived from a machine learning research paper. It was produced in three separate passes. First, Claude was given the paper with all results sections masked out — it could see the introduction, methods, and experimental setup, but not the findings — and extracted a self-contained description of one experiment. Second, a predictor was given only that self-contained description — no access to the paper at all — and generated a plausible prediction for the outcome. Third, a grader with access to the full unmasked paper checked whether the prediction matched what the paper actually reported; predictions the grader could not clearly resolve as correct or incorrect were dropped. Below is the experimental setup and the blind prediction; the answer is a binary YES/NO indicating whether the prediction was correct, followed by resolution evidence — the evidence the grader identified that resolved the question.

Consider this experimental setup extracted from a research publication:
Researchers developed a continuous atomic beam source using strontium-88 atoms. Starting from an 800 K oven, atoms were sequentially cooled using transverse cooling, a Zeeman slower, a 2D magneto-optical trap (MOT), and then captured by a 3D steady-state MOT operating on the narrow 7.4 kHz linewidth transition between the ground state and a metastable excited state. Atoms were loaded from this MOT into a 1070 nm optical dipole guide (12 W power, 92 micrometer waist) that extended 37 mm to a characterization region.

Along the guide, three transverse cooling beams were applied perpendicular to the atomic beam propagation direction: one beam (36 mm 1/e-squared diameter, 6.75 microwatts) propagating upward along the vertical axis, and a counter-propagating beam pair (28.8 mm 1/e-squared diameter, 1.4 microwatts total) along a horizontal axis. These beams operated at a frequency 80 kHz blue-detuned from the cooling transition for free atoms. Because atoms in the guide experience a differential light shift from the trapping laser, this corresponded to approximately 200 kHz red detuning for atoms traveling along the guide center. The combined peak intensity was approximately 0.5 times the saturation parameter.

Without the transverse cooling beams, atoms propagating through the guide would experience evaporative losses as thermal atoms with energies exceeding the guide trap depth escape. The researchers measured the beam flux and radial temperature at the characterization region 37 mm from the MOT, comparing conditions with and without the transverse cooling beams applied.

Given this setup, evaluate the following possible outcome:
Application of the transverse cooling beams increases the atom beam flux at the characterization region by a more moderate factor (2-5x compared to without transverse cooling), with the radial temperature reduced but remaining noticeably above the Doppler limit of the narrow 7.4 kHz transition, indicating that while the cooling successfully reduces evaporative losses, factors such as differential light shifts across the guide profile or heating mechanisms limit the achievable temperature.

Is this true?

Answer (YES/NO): YES